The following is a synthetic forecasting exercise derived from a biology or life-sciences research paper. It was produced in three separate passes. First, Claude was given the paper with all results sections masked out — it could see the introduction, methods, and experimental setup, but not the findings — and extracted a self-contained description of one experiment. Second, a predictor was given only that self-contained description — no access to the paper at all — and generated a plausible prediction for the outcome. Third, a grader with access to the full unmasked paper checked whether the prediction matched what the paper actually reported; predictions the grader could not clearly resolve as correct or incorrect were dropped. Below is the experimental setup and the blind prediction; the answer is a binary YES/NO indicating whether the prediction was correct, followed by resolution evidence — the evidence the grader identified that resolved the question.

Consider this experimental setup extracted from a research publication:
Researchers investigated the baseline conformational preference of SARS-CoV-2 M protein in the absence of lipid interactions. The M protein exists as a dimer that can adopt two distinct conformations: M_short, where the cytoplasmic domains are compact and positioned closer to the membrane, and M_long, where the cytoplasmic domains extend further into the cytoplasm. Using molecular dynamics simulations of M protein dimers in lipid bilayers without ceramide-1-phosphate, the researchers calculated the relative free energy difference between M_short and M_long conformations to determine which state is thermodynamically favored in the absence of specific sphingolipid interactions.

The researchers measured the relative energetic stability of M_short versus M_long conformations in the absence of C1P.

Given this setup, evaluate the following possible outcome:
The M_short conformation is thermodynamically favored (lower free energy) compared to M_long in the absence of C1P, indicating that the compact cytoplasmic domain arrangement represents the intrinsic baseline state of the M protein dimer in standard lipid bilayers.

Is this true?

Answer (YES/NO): YES